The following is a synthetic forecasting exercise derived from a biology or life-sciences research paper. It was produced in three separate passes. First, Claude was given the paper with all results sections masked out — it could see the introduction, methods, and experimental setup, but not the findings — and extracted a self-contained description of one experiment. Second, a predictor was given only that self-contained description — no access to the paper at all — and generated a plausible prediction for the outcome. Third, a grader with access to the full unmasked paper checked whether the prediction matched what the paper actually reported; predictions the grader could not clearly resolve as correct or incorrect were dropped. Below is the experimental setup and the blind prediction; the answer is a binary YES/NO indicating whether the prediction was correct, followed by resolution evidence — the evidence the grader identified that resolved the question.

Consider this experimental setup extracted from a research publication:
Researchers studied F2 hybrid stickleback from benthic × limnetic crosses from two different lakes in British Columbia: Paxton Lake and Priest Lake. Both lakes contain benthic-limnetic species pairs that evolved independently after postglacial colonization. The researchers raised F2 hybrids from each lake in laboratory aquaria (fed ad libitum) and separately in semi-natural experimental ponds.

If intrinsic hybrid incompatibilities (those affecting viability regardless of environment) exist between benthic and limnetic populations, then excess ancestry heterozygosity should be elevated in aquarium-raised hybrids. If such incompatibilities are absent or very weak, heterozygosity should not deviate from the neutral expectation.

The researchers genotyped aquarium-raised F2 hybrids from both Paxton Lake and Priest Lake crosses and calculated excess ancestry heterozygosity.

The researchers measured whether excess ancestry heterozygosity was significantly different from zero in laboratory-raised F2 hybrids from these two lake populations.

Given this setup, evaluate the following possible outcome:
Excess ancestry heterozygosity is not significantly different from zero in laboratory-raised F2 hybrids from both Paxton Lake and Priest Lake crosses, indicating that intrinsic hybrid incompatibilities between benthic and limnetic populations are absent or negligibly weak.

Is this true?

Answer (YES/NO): YES